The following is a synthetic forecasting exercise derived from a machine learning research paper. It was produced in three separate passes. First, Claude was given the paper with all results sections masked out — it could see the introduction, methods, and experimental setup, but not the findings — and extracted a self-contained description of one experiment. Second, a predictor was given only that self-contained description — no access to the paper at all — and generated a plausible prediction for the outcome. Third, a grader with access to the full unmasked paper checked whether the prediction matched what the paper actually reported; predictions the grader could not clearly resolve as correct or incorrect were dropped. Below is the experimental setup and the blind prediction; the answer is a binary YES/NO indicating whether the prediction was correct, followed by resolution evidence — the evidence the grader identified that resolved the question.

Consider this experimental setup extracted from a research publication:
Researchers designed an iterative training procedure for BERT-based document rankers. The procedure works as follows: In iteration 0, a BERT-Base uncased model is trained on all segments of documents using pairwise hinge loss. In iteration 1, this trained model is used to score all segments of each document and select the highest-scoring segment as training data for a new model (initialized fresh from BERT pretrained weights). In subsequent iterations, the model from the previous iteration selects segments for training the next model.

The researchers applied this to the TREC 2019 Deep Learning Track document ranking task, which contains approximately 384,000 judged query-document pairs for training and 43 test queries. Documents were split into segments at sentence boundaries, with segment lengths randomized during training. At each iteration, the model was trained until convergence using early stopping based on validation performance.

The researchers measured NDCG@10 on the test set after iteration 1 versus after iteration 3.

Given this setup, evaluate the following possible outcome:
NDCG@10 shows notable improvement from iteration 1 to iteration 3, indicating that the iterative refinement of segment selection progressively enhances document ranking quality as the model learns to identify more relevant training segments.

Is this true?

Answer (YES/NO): YES